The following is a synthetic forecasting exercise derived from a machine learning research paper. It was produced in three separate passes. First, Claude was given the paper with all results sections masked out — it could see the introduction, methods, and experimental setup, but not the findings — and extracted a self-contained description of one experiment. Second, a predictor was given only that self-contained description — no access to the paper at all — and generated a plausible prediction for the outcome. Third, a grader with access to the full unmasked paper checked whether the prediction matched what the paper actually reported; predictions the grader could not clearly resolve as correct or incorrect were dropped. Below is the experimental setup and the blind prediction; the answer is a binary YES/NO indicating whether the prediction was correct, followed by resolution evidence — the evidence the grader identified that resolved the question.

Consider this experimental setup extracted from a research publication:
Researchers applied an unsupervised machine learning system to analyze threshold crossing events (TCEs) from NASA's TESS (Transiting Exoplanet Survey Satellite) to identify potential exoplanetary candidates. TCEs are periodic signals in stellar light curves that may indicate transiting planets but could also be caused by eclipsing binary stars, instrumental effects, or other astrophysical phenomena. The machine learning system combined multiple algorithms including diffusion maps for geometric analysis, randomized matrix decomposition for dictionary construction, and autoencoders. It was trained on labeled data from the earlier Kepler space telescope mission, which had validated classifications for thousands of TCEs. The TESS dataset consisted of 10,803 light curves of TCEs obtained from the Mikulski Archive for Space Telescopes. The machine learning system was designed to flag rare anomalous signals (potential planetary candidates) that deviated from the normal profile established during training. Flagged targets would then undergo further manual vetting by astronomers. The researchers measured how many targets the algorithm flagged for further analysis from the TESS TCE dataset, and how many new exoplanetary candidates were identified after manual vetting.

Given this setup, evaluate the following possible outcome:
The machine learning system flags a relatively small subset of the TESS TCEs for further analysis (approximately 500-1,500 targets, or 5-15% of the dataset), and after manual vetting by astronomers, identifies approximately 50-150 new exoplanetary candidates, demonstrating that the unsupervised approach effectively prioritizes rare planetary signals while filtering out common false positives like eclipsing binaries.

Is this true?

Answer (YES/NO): NO